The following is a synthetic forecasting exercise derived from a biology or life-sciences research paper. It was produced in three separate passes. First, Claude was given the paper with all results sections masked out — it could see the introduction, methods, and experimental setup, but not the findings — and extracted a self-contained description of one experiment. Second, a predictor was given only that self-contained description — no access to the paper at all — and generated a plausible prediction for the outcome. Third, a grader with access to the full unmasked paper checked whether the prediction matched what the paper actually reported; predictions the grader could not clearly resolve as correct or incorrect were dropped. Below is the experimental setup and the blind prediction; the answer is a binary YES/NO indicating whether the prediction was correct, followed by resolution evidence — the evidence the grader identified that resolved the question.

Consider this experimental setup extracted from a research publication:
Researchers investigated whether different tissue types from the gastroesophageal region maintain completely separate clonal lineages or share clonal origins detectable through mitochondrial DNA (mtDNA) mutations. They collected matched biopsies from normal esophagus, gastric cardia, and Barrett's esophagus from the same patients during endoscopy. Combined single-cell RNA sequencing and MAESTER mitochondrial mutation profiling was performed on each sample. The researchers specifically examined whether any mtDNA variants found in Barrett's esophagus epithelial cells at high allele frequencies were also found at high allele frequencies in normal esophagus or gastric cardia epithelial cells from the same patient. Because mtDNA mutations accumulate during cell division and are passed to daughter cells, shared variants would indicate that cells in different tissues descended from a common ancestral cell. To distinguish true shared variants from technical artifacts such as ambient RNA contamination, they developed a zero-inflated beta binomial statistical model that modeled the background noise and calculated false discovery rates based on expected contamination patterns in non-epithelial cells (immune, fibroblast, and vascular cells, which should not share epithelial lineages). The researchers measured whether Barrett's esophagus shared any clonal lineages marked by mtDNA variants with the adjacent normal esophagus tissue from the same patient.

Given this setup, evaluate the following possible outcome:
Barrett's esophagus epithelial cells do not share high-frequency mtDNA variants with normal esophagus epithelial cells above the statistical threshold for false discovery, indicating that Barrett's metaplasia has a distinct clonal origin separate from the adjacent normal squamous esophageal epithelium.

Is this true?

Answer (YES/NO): YES